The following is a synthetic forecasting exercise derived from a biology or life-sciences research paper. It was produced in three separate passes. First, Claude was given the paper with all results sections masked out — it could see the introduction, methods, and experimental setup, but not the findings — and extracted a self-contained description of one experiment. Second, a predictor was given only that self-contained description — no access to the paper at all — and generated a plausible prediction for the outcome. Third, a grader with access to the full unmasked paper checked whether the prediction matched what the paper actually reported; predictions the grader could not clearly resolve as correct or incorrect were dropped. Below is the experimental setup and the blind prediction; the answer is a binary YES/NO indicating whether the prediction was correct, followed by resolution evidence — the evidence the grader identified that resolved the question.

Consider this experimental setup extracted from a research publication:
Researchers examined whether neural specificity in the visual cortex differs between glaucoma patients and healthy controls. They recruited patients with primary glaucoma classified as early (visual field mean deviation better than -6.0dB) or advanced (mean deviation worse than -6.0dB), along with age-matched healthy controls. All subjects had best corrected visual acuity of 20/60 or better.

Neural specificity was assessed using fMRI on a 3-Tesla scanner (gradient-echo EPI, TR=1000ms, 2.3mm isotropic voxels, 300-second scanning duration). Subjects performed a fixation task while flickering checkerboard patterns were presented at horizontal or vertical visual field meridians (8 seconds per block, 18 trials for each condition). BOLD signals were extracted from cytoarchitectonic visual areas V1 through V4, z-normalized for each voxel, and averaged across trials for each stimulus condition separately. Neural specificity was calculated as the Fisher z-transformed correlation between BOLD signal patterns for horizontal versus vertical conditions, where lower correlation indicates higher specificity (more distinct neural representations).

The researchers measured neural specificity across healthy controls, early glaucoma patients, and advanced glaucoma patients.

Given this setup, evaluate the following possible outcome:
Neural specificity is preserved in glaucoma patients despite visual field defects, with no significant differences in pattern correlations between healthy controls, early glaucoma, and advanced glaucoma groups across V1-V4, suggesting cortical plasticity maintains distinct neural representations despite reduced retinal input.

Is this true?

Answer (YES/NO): NO